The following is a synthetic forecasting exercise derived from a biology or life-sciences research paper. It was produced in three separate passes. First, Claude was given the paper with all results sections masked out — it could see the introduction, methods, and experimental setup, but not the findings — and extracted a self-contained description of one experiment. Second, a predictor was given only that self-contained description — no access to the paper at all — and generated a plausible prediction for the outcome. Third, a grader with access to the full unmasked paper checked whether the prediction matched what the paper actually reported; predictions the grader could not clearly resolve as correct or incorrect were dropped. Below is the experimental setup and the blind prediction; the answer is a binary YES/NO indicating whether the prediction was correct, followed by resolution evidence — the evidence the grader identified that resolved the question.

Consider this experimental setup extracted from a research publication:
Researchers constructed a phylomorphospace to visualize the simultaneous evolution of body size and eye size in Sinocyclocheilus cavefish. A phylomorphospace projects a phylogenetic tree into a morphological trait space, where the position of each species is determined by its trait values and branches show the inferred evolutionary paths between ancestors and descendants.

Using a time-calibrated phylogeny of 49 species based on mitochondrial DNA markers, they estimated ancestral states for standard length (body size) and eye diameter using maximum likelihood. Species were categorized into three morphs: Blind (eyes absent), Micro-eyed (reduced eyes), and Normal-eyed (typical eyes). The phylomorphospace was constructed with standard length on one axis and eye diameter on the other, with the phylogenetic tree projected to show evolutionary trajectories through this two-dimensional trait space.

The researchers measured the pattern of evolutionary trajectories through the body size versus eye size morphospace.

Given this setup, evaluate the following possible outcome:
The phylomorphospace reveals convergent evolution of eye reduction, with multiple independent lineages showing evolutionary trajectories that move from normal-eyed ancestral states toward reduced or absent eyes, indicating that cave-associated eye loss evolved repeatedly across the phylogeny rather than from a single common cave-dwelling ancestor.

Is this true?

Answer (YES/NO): NO